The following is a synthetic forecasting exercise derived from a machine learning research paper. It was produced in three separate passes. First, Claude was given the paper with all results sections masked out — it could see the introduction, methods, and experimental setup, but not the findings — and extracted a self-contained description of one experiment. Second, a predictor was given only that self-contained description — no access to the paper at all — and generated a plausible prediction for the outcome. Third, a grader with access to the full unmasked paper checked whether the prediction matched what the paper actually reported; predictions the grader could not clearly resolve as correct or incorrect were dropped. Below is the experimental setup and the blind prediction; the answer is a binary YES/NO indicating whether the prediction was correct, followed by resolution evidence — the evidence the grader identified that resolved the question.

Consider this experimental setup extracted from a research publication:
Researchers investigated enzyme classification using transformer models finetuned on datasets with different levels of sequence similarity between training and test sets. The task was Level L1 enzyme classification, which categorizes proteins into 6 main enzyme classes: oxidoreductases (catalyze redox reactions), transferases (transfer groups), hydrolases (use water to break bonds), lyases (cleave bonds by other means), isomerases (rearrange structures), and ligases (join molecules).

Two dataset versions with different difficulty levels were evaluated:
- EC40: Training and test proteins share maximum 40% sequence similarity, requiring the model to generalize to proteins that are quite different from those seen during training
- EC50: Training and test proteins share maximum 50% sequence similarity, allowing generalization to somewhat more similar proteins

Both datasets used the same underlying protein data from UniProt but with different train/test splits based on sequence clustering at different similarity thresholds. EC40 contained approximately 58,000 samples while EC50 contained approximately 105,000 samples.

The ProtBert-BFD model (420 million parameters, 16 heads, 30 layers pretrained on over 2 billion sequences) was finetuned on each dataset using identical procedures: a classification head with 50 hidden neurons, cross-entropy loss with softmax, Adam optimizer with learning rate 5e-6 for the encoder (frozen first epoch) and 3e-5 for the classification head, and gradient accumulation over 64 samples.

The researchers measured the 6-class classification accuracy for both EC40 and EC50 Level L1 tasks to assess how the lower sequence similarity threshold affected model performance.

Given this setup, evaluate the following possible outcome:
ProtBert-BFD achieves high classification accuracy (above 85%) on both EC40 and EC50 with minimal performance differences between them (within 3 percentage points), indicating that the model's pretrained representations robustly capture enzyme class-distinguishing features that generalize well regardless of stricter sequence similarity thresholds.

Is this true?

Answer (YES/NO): NO